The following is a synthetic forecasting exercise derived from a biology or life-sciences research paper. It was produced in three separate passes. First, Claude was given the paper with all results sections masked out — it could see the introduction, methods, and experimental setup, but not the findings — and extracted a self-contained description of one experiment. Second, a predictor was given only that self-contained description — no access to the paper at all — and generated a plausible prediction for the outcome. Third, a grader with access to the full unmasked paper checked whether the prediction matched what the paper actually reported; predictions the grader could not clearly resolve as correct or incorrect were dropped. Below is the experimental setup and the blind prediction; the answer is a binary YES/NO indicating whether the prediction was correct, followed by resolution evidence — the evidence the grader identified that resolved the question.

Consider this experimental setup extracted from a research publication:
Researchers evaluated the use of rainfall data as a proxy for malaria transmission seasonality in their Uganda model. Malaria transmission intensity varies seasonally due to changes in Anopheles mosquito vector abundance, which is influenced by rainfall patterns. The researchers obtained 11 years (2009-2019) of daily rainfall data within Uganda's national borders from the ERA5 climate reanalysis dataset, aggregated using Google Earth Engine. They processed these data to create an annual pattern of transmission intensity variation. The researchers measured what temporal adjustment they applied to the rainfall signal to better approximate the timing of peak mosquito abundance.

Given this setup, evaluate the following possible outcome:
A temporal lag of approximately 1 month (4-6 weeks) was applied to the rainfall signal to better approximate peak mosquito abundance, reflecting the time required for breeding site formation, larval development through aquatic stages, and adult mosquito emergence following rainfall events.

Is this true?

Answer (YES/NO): NO